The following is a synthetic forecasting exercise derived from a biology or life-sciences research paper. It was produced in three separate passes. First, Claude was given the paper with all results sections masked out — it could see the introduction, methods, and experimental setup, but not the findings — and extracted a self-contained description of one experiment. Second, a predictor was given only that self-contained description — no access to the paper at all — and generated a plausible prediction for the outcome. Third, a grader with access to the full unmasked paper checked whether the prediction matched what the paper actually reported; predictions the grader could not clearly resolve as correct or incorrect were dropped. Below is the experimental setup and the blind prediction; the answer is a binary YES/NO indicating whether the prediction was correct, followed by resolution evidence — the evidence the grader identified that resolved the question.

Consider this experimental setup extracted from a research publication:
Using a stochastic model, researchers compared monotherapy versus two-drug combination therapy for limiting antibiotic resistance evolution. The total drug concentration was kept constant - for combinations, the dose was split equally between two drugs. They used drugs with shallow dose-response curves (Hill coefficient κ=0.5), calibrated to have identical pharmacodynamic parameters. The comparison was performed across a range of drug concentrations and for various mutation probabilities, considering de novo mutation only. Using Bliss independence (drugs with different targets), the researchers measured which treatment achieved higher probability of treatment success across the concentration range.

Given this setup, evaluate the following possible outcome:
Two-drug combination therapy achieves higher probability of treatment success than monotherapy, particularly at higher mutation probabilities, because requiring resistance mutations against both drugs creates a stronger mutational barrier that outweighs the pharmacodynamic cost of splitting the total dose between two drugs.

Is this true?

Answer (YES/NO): NO